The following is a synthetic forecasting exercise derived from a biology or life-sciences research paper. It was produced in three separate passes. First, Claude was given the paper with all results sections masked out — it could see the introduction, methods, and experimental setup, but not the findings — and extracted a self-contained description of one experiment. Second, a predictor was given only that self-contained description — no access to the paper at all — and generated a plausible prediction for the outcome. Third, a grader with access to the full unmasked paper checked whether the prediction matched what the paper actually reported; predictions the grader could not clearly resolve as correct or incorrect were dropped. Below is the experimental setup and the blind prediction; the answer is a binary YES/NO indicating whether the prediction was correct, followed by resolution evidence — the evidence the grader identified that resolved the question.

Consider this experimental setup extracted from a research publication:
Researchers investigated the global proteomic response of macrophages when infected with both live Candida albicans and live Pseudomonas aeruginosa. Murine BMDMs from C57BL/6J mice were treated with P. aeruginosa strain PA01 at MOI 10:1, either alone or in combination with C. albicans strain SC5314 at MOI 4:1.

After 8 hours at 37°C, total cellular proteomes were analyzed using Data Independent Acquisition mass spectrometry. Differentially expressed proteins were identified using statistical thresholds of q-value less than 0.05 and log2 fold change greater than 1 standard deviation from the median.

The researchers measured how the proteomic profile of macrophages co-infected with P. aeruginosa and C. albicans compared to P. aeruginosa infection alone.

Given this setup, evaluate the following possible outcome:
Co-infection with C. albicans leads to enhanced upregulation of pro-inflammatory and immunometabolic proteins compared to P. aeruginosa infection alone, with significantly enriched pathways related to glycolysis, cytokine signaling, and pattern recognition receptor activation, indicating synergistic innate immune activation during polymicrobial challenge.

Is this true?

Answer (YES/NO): NO